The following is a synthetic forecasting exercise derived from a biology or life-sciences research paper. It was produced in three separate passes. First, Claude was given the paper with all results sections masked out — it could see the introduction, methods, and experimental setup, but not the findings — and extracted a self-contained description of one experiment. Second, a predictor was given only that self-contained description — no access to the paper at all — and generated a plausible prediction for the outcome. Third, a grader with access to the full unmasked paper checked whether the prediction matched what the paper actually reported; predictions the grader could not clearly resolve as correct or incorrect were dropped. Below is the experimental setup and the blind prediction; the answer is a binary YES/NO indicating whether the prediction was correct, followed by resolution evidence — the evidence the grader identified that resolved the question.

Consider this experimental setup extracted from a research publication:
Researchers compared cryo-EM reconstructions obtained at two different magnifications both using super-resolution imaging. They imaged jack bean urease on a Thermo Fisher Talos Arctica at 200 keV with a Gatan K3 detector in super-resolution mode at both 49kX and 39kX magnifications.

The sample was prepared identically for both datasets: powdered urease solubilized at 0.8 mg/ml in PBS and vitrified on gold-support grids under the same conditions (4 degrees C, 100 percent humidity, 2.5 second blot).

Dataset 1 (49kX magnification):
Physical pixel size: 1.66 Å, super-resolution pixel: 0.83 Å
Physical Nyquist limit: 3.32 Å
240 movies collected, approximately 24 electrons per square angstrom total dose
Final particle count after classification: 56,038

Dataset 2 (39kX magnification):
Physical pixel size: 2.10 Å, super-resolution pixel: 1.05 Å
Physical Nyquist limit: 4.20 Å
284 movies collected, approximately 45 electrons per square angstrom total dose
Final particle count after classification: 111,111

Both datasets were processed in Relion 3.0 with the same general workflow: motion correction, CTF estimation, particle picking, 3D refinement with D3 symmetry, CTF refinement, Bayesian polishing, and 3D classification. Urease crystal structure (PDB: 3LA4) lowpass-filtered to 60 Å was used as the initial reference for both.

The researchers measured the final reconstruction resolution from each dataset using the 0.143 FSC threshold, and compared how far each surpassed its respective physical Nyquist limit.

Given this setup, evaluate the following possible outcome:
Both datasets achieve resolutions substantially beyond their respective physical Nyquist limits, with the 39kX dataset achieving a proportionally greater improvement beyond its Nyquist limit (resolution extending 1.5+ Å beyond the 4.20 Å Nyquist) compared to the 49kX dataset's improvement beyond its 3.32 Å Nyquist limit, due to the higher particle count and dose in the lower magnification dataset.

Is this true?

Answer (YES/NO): NO